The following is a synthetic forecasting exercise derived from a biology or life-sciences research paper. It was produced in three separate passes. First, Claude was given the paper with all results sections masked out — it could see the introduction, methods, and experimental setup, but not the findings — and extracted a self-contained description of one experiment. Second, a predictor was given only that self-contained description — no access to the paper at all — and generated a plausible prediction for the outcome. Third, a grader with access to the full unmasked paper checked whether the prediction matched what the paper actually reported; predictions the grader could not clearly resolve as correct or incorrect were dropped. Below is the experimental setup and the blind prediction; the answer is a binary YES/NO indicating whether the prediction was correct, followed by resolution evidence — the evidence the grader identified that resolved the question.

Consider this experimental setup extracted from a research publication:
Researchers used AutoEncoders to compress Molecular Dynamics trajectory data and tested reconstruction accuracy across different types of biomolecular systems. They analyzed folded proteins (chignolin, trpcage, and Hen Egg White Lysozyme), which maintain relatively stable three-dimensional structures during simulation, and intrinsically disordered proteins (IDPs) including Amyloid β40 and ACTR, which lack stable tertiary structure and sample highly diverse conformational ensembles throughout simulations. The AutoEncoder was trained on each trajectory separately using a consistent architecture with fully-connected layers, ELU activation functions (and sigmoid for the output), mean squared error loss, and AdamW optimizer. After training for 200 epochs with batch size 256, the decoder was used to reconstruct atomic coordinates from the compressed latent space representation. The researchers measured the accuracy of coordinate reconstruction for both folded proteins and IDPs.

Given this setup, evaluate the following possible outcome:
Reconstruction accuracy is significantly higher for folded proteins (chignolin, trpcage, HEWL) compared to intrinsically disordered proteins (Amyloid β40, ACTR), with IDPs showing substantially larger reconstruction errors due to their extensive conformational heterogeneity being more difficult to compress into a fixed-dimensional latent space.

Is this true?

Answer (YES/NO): NO